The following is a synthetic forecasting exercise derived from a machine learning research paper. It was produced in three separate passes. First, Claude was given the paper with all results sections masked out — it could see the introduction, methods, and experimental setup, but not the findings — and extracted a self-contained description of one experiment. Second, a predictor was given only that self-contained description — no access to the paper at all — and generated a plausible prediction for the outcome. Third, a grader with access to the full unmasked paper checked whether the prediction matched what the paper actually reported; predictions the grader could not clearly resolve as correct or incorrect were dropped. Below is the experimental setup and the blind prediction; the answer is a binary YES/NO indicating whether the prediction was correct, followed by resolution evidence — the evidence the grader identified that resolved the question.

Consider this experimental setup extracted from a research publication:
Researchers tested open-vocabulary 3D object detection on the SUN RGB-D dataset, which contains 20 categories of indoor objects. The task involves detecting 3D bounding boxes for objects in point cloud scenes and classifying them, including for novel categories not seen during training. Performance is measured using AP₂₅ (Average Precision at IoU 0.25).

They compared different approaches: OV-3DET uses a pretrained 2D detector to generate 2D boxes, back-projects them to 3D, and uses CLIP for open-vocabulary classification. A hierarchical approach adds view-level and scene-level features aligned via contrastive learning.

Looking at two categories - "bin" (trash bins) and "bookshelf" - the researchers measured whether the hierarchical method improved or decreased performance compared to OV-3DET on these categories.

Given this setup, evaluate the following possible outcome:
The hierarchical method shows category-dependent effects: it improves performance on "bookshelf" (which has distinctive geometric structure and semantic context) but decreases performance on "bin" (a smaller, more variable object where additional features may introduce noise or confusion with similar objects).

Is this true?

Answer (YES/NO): NO